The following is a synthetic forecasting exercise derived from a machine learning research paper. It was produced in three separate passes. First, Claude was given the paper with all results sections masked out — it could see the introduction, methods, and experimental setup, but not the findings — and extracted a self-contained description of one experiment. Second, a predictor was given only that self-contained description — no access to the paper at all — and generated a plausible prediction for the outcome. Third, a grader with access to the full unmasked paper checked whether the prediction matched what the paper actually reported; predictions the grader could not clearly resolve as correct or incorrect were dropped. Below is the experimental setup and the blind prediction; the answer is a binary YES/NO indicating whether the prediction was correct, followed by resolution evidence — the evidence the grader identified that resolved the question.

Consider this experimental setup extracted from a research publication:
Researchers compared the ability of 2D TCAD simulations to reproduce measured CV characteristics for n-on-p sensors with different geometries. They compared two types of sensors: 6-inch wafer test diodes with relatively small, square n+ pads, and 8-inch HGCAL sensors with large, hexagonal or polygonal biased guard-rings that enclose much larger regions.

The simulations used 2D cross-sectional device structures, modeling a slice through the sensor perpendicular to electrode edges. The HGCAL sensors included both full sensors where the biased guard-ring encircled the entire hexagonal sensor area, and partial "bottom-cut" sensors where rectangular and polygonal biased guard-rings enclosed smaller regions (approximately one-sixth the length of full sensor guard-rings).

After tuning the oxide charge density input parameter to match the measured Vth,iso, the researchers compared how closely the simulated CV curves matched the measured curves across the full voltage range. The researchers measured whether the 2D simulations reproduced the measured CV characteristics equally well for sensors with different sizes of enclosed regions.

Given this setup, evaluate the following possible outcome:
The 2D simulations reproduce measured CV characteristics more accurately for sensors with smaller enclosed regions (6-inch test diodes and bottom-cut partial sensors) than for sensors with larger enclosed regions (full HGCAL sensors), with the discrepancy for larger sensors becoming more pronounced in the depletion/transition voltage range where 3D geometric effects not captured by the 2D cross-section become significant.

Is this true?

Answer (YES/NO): YES